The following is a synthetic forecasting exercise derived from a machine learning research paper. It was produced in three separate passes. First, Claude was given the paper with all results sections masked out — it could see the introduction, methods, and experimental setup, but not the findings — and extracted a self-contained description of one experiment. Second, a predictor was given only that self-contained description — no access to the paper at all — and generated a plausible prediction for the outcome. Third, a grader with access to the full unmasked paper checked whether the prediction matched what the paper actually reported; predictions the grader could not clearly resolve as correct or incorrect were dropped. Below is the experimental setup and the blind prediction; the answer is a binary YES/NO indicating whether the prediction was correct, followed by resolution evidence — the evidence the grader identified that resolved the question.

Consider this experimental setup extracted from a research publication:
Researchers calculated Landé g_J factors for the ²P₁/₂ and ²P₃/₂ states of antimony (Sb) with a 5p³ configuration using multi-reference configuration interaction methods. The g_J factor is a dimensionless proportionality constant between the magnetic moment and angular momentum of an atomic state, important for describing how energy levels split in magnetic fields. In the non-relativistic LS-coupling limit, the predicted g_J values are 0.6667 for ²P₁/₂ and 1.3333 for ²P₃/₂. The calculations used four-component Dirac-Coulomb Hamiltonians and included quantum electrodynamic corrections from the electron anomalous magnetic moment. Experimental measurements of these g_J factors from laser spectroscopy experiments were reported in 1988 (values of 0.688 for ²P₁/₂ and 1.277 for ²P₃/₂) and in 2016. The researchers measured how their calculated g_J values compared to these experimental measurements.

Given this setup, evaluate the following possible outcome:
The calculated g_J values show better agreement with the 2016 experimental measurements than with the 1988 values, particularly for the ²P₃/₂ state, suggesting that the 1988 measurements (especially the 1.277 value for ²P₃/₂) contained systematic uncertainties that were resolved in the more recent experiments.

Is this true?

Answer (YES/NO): NO